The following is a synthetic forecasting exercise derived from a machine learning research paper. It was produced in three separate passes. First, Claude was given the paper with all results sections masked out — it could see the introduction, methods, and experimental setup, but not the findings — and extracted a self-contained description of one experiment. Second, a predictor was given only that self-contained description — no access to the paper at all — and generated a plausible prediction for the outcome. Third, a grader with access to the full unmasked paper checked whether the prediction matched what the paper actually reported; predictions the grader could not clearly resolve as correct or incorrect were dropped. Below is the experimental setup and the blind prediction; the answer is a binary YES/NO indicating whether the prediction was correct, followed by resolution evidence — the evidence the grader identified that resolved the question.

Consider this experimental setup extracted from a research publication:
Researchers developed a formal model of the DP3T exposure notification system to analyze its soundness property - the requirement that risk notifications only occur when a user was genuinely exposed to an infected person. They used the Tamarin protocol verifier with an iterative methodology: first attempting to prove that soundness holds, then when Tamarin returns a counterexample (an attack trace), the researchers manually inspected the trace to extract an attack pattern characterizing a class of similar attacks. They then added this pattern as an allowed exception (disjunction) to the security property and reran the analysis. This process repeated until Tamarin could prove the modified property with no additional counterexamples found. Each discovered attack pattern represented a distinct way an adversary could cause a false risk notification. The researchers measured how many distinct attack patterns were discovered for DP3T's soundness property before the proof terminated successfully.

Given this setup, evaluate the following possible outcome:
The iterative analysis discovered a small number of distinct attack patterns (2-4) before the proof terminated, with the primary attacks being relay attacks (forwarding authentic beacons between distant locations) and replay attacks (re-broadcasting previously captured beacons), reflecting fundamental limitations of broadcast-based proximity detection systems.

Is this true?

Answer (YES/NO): NO